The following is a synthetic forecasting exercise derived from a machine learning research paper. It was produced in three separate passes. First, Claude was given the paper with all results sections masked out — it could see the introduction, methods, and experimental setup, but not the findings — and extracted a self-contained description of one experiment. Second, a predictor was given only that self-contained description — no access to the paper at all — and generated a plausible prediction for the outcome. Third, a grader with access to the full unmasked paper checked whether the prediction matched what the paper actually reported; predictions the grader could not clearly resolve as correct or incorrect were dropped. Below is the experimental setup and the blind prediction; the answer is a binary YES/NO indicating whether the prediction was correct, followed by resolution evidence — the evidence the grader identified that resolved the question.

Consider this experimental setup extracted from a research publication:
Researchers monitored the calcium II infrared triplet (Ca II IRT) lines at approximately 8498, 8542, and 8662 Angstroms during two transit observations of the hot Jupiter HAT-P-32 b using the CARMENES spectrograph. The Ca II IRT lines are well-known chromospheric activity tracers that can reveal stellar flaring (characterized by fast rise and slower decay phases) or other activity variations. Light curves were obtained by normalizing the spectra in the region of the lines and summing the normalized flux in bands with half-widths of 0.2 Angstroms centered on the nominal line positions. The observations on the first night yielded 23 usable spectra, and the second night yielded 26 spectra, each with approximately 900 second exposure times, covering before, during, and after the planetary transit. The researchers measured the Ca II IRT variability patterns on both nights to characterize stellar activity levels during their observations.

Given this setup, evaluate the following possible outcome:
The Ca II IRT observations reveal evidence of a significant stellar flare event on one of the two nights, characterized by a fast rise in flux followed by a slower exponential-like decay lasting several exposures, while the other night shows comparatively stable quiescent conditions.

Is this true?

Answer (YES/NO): NO